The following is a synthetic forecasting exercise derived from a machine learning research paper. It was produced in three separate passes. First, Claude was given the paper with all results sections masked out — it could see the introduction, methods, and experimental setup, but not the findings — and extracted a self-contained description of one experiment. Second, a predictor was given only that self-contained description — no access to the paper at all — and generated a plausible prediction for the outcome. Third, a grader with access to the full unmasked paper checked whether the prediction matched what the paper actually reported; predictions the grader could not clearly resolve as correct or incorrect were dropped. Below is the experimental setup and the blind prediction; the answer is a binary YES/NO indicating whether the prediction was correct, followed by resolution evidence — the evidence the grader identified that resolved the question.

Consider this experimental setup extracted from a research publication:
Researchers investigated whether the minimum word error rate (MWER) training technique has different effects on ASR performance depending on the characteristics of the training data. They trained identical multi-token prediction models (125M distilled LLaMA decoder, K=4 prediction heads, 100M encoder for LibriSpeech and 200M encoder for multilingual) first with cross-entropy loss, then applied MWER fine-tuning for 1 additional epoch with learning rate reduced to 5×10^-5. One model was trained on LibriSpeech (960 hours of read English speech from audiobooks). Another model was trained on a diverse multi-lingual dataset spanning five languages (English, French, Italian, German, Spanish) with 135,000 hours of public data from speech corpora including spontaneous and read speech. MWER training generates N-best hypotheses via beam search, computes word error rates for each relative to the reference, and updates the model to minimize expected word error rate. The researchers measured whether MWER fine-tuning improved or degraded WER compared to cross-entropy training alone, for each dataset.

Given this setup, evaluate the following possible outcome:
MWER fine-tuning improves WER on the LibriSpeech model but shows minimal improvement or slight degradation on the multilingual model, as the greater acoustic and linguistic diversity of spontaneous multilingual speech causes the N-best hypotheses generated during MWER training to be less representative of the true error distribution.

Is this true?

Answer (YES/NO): NO